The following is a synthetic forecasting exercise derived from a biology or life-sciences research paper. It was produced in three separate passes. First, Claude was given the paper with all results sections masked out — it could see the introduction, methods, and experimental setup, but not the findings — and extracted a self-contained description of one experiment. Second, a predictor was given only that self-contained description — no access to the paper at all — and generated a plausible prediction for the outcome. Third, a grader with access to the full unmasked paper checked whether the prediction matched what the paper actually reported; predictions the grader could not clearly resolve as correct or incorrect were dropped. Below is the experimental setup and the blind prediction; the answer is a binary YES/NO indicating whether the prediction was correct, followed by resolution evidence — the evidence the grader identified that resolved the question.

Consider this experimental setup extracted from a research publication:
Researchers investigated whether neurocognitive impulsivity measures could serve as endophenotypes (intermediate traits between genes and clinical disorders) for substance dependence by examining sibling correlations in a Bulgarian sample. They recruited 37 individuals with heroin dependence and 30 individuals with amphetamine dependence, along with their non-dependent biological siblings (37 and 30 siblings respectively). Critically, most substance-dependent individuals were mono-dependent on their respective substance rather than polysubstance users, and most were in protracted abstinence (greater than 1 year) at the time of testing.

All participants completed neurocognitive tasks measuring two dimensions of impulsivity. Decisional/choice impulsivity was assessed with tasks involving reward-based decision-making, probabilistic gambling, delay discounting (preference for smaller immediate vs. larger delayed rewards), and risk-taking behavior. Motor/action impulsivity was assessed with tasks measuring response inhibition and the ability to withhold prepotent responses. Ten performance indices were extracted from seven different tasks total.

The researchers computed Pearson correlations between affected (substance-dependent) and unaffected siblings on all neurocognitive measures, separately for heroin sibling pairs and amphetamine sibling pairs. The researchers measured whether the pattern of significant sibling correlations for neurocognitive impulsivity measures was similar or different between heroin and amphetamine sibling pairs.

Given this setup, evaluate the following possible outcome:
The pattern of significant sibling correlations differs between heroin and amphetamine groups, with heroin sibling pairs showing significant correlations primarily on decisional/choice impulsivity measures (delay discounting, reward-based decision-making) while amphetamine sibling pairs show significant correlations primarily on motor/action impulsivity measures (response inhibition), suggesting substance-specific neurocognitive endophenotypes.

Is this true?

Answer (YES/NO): YES